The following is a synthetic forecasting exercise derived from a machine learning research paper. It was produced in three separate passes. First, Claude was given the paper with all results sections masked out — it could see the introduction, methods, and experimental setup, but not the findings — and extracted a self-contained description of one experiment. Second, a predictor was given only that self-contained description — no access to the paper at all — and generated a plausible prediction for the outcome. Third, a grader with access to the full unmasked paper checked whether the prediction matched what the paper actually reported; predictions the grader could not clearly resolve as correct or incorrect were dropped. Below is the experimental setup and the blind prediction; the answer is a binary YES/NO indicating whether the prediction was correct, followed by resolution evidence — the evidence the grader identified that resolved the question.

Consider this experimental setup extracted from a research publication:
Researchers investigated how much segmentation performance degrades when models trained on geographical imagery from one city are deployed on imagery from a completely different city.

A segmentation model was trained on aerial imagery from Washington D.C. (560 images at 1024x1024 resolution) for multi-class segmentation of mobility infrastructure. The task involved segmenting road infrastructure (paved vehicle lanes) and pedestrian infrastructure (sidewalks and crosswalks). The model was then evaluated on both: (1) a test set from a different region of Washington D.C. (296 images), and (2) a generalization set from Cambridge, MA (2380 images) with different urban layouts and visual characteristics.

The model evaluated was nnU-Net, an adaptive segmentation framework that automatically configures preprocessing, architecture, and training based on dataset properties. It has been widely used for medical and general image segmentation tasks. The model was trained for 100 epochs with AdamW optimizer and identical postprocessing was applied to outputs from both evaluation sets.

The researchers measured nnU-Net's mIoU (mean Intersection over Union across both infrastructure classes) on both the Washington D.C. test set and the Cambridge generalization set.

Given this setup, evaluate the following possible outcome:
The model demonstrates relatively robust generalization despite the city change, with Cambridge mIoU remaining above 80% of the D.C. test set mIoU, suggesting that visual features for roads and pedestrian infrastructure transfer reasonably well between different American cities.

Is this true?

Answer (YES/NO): NO